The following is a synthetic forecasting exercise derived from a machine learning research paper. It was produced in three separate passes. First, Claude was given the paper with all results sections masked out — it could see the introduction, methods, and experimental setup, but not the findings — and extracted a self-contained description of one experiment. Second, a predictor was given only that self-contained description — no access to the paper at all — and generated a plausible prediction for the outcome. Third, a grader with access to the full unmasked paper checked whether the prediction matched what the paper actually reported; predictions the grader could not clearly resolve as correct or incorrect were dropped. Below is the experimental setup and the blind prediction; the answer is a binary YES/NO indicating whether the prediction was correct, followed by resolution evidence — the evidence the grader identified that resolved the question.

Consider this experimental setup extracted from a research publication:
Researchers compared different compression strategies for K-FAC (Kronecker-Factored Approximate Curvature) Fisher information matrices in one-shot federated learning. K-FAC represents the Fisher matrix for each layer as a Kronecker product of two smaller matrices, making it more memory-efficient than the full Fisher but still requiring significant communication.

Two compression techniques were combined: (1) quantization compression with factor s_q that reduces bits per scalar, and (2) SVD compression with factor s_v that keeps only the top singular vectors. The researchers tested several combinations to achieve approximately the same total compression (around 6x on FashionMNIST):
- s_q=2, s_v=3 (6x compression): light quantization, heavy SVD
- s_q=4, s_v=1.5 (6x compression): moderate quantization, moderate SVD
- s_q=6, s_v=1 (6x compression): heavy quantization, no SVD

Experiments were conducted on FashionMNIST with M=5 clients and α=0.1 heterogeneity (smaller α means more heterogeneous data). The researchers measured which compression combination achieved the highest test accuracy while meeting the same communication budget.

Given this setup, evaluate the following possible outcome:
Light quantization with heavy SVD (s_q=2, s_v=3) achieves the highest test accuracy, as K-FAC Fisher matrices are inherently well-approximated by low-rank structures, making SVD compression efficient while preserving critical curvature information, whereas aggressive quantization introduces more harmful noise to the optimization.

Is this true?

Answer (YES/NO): NO